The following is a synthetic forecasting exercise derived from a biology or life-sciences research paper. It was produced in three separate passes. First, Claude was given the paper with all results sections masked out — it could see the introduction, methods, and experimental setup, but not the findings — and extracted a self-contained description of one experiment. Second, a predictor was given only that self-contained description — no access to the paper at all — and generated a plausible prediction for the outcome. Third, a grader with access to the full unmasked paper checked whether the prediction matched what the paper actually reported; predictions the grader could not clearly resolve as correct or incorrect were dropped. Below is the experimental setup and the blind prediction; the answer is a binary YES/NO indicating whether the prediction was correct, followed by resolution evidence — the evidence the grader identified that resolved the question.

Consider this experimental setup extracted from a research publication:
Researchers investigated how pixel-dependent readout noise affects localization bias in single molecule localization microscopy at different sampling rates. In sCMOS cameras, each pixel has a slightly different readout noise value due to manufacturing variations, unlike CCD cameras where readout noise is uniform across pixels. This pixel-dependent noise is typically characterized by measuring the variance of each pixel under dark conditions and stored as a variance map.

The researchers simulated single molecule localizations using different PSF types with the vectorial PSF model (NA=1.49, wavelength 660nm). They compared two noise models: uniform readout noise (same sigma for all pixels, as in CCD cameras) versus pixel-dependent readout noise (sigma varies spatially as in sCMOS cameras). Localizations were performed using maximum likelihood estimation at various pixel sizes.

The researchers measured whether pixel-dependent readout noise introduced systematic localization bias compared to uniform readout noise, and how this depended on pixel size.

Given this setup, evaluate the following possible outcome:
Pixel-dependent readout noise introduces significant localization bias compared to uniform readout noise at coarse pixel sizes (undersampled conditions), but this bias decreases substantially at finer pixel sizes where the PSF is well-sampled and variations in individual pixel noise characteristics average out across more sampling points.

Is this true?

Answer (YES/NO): NO